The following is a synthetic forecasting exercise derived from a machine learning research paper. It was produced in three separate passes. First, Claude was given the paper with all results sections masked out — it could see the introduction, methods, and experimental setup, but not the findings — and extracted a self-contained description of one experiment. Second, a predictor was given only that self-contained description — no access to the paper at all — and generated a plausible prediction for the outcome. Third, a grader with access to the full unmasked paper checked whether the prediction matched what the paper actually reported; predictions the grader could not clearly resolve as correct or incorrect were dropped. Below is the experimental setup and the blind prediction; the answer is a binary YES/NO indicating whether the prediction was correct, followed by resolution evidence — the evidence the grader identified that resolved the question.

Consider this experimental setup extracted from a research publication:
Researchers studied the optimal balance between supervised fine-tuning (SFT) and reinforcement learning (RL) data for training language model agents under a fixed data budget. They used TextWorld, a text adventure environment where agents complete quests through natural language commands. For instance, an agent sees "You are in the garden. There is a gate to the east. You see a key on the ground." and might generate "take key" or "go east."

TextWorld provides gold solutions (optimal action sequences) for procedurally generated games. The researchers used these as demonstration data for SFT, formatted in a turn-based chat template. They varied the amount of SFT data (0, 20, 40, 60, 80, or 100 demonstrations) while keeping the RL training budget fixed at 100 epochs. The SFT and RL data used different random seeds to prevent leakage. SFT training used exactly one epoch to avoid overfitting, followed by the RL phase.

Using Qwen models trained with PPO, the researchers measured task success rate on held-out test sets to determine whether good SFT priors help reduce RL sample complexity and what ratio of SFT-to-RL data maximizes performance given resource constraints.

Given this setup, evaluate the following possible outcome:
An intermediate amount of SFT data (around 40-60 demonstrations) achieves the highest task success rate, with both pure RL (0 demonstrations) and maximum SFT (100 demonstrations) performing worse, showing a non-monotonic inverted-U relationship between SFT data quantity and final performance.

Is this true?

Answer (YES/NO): NO